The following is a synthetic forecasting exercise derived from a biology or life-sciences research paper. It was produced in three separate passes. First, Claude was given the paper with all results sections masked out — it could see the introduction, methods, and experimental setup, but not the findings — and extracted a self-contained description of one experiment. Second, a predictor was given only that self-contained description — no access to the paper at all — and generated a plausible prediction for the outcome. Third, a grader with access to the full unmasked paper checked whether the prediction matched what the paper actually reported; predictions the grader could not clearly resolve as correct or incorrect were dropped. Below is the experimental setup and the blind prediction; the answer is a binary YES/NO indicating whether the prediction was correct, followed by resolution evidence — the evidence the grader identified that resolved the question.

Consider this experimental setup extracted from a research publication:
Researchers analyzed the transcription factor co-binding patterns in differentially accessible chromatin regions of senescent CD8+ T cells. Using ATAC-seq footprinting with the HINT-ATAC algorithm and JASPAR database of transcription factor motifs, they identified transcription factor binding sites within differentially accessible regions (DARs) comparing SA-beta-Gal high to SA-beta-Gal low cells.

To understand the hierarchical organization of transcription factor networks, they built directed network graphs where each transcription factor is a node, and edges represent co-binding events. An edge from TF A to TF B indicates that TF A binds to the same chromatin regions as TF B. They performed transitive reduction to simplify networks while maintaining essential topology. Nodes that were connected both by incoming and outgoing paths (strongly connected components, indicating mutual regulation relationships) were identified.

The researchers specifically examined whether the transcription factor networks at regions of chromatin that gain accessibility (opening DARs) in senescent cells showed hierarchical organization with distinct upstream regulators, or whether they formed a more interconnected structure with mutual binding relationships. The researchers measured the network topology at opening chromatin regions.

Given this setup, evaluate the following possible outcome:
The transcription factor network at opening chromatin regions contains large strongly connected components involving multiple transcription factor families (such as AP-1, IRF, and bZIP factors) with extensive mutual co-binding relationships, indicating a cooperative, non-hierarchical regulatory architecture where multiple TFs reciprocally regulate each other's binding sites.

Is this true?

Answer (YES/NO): NO